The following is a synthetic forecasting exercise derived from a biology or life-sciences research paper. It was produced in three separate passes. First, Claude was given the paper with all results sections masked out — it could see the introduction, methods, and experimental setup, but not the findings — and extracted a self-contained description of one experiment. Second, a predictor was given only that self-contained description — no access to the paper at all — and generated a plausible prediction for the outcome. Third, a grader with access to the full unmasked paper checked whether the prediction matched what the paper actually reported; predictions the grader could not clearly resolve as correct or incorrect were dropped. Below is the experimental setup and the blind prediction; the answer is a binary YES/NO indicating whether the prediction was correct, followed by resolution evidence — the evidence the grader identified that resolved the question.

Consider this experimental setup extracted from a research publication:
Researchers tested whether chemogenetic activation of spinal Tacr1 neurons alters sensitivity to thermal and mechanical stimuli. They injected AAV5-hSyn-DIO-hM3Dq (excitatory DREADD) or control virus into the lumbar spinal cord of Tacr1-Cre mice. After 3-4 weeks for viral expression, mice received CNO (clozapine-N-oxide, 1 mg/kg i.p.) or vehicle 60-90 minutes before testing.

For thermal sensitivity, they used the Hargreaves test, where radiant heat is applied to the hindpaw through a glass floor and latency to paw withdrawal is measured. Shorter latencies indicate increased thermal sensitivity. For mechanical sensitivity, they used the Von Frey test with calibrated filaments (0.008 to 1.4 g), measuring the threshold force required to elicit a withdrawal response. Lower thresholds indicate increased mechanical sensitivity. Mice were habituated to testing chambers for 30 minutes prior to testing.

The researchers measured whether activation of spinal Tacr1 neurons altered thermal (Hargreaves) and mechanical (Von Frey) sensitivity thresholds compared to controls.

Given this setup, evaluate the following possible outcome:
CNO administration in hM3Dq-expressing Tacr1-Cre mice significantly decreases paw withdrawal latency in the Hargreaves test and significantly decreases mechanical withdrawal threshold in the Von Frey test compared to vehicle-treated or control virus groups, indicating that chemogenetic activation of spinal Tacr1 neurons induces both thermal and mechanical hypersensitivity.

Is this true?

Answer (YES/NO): NO